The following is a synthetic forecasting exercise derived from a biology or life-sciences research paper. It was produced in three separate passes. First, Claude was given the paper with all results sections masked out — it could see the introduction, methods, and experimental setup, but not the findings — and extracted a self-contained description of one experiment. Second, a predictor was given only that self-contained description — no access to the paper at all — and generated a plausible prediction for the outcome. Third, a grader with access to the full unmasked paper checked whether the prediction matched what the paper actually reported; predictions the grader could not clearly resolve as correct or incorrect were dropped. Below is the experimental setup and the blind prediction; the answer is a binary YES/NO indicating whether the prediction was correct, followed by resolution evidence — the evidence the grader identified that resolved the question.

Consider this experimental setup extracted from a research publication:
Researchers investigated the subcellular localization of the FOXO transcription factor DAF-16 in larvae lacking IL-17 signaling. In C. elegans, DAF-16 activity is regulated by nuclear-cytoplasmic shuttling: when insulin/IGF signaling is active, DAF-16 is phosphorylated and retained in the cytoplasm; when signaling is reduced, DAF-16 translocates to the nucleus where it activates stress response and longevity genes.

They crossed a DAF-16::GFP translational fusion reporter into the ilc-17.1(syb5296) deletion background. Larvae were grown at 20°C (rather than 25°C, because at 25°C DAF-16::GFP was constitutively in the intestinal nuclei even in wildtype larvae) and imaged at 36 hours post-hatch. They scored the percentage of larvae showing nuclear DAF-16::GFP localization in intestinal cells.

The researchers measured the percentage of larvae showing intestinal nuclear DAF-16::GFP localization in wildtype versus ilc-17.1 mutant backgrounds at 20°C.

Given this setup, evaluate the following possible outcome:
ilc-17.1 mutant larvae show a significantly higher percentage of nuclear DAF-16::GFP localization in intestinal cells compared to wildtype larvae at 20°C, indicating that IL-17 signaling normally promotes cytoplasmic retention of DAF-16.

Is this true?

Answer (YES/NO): YES